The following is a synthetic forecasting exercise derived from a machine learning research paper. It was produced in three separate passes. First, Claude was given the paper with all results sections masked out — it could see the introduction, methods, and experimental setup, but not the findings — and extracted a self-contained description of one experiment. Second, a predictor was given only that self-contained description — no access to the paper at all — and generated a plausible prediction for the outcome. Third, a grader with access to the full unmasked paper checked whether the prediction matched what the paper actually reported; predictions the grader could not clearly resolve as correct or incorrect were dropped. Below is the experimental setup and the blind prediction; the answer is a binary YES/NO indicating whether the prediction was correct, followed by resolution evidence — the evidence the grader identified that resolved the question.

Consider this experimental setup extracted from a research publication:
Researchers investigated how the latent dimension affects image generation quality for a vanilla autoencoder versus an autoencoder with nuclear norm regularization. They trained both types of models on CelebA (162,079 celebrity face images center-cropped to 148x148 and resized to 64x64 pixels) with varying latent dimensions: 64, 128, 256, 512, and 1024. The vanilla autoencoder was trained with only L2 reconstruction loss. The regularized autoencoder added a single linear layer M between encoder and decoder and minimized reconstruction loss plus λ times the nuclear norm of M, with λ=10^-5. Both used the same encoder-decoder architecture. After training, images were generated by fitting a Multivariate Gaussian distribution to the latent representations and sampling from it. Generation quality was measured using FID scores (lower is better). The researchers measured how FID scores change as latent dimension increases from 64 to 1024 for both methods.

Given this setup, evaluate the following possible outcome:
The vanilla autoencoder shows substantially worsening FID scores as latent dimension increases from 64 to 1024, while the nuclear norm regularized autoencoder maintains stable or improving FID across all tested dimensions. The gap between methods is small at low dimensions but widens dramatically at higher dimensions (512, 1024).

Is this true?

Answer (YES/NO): NO